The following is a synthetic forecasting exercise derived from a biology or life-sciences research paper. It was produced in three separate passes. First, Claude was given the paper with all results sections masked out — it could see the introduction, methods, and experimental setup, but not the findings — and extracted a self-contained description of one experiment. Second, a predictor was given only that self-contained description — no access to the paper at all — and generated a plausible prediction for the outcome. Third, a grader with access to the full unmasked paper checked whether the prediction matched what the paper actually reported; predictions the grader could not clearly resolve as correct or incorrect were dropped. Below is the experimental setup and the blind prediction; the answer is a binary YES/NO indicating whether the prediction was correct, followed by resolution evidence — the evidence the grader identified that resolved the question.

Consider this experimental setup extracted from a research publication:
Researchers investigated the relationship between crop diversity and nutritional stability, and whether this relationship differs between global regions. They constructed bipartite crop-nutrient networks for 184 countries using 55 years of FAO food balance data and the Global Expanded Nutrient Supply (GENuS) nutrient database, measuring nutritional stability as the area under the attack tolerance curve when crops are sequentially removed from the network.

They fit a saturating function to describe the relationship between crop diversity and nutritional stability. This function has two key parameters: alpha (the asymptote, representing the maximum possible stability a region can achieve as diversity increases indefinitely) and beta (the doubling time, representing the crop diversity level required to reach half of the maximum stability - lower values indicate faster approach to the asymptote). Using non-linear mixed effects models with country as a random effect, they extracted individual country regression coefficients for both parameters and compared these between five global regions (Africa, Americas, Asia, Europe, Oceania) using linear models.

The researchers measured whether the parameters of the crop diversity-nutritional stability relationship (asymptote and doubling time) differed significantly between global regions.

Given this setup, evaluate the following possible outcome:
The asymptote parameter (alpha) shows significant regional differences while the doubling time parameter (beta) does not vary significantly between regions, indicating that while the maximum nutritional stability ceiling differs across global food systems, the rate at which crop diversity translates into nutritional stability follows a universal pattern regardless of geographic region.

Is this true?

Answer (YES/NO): NO